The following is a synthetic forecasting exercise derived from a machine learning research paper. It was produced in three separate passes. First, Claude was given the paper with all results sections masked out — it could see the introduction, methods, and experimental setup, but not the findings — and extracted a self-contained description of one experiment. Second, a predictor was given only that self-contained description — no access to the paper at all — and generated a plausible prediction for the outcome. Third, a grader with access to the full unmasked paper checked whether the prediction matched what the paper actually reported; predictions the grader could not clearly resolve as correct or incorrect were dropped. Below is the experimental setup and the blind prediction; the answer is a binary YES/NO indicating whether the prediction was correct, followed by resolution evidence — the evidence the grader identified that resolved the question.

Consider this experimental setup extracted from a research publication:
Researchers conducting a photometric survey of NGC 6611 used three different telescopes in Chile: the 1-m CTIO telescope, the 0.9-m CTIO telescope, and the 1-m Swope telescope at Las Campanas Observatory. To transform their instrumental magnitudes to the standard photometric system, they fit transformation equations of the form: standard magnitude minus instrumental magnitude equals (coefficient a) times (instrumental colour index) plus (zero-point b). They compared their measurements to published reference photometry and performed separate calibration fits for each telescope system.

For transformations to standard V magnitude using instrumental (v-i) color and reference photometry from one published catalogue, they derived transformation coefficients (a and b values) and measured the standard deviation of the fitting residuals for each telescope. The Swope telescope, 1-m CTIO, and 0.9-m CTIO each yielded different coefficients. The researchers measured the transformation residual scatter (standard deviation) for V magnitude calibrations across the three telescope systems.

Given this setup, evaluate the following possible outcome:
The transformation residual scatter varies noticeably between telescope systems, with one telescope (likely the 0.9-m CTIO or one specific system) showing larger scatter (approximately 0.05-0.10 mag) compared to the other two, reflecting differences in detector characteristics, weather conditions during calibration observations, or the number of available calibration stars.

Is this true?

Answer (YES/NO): NO